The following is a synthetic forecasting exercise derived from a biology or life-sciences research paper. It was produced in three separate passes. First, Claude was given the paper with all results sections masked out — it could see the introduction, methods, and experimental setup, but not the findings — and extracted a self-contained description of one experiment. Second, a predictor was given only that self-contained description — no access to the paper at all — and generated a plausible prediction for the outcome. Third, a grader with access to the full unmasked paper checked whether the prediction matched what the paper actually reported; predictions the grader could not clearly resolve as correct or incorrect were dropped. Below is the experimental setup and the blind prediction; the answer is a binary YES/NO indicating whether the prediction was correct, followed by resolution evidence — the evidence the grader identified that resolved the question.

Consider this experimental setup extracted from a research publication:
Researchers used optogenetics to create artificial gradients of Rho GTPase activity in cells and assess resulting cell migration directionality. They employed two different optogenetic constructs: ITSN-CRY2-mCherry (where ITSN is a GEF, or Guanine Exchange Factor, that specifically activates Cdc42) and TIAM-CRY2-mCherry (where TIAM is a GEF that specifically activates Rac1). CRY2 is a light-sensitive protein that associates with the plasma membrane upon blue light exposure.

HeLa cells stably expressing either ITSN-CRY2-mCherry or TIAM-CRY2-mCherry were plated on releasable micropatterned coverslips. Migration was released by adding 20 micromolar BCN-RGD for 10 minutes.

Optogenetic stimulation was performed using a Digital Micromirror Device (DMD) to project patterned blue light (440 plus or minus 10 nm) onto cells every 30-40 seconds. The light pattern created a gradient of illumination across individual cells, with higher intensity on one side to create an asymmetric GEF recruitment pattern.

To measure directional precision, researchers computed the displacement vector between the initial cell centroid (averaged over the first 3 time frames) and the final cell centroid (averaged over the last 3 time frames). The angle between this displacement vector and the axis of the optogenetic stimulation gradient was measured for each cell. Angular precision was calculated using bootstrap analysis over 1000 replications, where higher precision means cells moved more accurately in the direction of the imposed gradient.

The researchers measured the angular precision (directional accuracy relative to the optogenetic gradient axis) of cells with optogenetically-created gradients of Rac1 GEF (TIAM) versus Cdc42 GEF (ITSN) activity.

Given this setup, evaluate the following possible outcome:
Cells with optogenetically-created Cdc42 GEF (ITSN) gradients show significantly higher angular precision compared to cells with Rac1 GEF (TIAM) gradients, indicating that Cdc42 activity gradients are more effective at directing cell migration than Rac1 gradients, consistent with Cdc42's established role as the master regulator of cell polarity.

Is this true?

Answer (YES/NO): YES